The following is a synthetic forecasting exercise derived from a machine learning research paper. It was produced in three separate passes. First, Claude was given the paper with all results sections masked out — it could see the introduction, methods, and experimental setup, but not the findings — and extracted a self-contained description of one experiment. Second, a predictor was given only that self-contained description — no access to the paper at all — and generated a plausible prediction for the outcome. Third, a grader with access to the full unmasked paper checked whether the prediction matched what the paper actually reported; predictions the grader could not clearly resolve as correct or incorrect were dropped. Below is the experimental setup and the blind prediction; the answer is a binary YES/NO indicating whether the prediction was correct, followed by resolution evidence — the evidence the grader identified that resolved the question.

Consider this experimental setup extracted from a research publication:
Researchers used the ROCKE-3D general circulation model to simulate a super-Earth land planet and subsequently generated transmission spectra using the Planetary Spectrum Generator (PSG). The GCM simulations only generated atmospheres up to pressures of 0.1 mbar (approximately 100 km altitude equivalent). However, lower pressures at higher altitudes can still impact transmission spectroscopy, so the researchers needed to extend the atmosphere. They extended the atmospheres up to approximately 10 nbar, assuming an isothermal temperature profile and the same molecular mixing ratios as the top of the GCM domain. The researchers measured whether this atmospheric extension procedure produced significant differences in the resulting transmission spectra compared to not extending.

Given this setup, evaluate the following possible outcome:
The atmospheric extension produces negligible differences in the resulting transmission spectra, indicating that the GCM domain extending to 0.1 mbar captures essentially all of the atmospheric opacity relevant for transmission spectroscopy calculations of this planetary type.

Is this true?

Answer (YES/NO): YES